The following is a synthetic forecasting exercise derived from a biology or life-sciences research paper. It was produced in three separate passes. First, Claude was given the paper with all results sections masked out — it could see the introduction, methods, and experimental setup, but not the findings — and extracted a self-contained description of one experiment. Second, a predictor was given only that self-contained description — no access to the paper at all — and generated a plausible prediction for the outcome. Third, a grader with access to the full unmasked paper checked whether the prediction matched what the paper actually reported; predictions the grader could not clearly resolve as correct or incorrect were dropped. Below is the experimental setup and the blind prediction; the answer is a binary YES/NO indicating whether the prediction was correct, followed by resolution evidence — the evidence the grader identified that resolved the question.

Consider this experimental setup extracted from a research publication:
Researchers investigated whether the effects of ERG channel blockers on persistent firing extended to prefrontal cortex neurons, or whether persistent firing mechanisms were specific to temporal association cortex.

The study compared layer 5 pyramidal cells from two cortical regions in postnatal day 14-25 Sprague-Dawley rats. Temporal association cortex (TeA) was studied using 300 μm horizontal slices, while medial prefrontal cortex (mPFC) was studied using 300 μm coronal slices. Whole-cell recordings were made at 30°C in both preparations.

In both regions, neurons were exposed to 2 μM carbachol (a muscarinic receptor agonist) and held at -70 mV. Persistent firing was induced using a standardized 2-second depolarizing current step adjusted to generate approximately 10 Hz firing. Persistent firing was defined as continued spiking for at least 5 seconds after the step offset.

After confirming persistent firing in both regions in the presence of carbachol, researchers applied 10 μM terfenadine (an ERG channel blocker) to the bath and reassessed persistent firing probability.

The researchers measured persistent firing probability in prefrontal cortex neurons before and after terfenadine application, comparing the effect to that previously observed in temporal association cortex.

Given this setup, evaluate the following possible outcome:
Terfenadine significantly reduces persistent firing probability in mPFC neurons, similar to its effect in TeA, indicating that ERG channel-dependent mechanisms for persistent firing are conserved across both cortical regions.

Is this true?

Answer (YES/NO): YES